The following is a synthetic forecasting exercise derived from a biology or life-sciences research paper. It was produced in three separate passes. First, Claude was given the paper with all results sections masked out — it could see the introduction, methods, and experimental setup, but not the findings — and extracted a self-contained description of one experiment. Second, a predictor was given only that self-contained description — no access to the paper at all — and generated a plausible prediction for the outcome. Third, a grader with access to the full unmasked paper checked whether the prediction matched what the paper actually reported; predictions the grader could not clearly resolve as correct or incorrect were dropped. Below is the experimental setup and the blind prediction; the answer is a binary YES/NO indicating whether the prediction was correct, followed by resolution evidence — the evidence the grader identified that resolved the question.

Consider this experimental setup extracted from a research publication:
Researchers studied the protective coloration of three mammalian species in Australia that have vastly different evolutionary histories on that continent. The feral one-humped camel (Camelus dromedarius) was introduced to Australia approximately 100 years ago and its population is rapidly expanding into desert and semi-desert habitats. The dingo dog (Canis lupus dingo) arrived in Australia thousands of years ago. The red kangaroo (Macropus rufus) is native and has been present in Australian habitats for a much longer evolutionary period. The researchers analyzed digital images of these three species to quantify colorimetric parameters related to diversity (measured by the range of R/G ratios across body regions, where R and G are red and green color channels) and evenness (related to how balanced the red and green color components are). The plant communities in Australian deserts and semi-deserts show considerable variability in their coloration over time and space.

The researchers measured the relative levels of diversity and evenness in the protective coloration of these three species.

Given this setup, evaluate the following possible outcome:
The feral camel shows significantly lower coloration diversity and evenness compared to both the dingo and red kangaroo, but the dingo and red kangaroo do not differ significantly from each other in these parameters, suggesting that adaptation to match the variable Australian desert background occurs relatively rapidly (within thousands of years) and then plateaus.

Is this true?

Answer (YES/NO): NO